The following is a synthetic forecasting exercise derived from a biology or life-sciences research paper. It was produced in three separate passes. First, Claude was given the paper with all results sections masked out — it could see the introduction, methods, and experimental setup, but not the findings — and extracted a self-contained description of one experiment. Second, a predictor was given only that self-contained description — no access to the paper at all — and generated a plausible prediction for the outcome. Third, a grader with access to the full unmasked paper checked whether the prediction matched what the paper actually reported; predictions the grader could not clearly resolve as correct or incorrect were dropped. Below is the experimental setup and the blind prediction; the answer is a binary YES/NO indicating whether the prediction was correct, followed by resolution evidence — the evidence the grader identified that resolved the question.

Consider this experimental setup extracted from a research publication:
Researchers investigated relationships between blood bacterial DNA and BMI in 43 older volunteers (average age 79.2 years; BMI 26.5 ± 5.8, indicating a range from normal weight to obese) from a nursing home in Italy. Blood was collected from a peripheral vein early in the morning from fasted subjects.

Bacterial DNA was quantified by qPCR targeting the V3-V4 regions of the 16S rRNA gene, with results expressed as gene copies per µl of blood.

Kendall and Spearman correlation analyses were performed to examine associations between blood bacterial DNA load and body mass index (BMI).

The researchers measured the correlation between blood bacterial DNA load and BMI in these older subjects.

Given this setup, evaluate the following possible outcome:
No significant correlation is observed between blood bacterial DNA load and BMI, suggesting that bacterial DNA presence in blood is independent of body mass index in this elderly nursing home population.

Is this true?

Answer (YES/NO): YES